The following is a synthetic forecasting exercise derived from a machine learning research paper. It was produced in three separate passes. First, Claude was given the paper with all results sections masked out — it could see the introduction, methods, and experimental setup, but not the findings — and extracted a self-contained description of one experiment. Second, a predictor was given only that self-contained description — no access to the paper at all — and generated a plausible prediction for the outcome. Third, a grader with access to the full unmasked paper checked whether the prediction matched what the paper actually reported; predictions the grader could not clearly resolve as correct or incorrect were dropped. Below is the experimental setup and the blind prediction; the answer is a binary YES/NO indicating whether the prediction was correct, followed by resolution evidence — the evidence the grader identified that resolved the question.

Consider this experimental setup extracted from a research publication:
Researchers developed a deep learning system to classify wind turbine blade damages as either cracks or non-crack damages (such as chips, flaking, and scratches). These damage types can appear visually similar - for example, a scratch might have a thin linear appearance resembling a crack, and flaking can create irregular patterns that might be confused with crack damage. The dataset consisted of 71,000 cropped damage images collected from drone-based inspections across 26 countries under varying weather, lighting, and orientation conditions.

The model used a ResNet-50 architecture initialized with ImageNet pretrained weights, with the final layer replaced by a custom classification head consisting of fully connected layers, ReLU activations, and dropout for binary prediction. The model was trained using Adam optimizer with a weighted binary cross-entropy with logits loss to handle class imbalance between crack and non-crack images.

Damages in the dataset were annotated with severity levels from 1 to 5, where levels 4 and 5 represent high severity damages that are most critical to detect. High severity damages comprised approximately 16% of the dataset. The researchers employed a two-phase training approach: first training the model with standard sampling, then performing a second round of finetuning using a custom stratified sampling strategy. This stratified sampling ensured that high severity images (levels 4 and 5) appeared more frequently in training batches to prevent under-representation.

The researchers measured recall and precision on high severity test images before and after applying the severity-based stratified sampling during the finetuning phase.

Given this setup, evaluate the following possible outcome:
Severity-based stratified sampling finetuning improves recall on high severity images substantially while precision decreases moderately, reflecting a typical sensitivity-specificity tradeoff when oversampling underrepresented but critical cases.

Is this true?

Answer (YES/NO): NO